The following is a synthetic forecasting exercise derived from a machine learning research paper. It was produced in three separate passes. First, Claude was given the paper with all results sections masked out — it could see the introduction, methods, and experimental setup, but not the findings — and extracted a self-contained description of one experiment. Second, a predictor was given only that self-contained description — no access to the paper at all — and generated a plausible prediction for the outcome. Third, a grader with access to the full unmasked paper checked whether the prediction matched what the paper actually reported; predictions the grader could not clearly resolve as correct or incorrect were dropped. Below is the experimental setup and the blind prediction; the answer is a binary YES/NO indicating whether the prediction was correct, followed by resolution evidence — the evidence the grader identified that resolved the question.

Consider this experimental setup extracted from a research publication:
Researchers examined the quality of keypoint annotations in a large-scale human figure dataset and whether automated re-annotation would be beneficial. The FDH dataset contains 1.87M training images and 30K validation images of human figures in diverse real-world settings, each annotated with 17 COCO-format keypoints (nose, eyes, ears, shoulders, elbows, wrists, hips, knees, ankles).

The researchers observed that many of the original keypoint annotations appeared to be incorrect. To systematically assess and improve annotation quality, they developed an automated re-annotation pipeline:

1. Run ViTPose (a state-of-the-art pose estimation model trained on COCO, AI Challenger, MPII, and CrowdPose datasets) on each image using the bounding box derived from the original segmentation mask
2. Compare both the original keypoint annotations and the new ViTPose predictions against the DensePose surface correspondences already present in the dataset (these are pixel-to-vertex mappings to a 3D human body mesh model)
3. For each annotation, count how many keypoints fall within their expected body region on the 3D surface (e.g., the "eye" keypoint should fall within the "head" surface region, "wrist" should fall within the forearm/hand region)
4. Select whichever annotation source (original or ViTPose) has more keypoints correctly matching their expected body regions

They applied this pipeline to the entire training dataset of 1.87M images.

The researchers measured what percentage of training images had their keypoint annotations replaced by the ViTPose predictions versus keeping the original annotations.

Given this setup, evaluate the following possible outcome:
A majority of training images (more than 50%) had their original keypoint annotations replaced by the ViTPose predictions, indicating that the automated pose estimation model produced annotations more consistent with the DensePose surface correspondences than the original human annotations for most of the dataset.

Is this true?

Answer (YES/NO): YES